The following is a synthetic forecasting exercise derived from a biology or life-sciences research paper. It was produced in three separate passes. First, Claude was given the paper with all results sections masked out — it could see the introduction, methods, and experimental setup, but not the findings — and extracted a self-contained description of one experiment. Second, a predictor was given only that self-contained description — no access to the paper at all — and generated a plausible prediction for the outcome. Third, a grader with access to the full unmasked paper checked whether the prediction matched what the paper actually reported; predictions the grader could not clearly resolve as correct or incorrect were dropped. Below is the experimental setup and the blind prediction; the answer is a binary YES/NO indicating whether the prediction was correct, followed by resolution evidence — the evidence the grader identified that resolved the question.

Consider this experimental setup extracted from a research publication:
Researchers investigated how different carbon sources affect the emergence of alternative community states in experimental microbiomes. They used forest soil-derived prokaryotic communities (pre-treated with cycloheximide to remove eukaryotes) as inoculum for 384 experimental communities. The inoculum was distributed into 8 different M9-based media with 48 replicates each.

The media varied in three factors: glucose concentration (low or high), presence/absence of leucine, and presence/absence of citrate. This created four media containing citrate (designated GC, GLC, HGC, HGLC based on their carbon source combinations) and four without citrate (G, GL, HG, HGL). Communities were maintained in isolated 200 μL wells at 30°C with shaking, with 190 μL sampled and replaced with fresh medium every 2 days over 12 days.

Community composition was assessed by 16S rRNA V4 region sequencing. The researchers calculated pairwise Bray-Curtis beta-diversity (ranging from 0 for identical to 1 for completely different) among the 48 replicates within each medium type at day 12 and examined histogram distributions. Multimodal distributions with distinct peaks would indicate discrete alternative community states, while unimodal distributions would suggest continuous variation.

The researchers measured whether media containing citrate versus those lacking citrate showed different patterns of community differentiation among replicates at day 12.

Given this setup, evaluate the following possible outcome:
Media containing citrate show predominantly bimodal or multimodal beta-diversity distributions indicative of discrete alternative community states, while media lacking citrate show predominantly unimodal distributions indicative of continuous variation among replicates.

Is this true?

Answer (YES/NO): NO